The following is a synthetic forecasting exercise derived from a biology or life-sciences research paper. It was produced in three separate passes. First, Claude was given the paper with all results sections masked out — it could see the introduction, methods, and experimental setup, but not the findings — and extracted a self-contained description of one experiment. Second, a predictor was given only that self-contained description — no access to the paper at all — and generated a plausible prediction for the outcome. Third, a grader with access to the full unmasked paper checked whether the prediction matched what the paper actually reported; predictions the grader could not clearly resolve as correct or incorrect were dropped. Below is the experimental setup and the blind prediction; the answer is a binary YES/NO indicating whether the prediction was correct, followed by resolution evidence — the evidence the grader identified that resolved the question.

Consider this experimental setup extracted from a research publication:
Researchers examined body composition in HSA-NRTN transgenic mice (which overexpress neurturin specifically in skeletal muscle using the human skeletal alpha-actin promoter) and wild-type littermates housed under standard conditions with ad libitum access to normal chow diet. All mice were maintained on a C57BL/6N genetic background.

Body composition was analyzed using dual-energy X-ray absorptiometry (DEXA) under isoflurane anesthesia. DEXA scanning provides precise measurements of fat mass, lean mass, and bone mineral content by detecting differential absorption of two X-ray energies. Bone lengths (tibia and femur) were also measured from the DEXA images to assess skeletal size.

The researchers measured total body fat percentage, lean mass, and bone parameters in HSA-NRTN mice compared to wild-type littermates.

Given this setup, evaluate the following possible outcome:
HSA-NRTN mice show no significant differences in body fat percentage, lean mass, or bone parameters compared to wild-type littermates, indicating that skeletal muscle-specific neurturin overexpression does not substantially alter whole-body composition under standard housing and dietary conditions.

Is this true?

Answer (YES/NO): NO